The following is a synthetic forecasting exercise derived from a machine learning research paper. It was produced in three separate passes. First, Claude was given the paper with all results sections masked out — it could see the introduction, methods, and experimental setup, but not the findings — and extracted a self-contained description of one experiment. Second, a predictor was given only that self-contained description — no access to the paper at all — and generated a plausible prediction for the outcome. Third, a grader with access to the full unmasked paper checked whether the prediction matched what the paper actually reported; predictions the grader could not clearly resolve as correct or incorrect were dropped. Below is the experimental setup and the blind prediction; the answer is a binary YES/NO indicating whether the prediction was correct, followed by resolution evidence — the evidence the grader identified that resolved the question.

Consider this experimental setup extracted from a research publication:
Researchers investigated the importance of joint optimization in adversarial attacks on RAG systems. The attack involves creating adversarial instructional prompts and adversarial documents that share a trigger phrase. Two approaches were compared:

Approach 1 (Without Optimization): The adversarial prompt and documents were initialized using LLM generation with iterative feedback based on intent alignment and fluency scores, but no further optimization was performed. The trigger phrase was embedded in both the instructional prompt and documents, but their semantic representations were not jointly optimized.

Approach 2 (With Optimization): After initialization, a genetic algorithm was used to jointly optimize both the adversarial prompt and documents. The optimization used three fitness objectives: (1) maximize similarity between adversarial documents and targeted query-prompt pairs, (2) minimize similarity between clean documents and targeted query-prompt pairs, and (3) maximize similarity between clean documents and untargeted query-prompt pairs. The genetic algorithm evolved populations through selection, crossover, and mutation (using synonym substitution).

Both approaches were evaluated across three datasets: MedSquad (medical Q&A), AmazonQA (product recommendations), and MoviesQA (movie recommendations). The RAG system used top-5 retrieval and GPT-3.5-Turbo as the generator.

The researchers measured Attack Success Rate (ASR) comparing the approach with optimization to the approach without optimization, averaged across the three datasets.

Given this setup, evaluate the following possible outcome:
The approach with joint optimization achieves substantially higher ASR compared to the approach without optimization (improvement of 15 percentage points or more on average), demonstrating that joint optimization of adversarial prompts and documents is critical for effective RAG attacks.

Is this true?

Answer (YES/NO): YES